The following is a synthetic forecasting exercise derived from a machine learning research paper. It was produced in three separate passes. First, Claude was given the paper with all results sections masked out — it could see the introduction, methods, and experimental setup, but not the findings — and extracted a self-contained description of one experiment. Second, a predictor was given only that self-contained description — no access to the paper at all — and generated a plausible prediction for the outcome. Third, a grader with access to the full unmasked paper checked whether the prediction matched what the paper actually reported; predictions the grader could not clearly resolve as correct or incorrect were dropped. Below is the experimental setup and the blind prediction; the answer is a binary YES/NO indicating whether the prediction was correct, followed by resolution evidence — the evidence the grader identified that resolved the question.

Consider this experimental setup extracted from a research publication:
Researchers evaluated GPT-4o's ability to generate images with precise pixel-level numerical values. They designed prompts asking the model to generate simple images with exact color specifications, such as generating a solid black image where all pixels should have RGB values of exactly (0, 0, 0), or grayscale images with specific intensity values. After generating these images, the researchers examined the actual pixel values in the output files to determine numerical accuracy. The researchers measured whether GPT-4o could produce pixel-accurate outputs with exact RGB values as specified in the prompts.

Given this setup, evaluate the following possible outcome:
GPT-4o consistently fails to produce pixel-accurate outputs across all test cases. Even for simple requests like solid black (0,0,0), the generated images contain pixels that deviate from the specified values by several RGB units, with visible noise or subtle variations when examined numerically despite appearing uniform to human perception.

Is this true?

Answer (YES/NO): YES